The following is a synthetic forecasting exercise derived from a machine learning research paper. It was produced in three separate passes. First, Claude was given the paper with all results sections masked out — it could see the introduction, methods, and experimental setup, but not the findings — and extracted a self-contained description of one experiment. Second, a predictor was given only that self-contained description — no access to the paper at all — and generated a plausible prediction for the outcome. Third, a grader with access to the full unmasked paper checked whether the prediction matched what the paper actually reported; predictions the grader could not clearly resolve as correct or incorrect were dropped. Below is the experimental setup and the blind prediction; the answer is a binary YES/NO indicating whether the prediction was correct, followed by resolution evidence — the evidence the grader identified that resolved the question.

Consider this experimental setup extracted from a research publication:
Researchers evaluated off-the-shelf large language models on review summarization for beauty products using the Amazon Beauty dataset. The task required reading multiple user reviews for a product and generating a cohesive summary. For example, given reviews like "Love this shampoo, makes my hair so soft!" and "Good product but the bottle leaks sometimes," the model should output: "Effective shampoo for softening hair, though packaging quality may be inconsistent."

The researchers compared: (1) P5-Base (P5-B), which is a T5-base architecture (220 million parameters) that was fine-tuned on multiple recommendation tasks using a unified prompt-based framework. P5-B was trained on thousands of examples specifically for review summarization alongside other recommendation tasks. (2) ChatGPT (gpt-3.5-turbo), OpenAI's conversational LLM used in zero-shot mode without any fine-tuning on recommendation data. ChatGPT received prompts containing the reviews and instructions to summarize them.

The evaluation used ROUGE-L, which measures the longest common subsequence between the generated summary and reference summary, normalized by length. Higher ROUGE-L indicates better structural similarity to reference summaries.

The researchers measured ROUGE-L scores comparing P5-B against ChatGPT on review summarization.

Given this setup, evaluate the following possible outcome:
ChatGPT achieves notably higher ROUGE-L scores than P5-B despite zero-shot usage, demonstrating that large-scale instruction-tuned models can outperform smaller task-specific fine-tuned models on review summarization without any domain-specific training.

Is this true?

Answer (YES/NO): NO